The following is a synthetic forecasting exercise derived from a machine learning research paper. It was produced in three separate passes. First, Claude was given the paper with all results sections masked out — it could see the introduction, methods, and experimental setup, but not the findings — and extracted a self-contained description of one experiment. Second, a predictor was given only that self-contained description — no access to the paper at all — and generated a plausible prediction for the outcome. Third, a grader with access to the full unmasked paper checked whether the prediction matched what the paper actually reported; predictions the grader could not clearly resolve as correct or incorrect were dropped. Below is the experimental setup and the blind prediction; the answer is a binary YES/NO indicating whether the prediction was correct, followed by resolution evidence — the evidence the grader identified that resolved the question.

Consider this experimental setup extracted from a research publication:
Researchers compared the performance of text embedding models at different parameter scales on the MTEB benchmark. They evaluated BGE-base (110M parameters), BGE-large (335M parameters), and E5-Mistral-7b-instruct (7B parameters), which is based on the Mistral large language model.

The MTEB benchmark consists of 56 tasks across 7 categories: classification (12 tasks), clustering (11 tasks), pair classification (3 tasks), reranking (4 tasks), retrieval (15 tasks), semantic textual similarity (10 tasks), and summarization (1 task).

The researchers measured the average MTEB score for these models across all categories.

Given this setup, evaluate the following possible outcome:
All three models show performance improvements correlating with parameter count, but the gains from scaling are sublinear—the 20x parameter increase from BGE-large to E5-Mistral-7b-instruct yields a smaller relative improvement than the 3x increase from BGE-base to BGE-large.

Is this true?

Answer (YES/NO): NO